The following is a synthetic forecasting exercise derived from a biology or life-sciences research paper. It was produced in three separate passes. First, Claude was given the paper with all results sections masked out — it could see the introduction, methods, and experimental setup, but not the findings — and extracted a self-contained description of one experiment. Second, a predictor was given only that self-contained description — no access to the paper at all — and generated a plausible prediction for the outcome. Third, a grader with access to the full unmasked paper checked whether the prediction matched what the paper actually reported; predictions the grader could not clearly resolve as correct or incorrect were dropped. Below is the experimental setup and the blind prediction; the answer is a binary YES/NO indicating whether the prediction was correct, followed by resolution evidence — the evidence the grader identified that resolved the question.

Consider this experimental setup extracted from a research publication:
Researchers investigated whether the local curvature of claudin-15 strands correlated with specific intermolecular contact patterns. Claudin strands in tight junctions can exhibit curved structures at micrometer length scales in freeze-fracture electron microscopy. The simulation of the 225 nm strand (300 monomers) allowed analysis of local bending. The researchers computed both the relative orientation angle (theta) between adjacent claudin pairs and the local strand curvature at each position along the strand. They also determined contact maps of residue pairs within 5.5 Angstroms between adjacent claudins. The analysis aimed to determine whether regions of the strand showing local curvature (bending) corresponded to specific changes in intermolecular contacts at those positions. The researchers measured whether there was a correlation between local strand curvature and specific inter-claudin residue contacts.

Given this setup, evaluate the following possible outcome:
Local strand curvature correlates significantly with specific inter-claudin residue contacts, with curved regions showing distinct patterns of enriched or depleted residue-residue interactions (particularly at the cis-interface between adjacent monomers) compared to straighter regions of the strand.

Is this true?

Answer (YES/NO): YES